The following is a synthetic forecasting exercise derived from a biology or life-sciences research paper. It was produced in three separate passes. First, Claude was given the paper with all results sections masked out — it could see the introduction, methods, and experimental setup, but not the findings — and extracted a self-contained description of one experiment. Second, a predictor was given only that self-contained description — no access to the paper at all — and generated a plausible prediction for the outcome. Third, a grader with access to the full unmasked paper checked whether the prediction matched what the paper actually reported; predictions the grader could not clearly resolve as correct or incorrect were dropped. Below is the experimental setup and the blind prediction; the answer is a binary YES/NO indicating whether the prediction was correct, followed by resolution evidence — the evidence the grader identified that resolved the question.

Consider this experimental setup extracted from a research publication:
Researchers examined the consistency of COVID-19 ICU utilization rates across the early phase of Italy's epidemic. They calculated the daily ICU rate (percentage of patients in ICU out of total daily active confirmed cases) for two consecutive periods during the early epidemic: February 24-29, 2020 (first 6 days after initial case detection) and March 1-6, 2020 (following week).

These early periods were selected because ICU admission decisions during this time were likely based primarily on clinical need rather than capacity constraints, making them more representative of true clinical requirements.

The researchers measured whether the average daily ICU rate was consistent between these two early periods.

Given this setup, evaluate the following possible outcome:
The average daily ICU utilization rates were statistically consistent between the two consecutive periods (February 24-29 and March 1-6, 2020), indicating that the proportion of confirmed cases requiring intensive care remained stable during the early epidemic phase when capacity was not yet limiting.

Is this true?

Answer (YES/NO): YES